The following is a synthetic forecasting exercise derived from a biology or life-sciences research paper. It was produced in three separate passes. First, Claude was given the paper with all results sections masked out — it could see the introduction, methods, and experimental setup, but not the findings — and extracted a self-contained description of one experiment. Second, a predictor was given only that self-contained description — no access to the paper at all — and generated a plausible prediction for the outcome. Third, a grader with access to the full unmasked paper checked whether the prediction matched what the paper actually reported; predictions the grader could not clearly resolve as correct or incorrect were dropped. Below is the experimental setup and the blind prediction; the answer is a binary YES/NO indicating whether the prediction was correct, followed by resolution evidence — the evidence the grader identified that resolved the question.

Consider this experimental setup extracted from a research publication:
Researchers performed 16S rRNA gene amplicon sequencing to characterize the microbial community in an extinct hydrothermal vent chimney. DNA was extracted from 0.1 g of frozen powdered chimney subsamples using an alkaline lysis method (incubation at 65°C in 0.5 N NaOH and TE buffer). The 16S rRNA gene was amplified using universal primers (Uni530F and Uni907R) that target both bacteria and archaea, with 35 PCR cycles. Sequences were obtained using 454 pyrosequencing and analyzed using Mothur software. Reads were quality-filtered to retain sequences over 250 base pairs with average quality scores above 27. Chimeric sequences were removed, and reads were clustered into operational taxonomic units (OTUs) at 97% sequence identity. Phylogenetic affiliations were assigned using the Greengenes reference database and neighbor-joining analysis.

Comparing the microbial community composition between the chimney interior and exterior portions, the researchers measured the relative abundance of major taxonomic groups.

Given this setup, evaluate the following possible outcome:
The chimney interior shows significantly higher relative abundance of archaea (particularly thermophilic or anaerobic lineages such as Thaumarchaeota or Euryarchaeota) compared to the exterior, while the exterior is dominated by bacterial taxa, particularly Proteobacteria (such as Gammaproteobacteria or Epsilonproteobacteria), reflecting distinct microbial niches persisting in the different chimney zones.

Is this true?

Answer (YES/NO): NO